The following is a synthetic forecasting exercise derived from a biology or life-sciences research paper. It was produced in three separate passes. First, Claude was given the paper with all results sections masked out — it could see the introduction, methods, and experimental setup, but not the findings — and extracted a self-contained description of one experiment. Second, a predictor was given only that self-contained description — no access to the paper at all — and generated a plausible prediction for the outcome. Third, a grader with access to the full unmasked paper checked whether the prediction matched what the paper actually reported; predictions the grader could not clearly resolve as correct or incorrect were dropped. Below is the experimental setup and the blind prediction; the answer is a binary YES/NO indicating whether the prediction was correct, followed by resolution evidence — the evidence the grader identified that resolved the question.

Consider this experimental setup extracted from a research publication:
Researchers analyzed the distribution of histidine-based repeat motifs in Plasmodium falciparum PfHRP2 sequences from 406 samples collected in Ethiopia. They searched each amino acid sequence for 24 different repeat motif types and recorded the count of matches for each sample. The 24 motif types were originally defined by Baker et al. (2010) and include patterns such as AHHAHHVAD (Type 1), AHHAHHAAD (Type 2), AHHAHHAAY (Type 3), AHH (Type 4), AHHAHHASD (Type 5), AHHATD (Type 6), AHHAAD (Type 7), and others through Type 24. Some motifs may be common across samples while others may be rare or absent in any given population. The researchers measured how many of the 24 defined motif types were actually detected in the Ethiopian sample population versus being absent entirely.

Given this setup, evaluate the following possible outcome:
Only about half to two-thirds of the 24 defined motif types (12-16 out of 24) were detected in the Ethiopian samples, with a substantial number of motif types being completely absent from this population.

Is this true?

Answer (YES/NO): YES